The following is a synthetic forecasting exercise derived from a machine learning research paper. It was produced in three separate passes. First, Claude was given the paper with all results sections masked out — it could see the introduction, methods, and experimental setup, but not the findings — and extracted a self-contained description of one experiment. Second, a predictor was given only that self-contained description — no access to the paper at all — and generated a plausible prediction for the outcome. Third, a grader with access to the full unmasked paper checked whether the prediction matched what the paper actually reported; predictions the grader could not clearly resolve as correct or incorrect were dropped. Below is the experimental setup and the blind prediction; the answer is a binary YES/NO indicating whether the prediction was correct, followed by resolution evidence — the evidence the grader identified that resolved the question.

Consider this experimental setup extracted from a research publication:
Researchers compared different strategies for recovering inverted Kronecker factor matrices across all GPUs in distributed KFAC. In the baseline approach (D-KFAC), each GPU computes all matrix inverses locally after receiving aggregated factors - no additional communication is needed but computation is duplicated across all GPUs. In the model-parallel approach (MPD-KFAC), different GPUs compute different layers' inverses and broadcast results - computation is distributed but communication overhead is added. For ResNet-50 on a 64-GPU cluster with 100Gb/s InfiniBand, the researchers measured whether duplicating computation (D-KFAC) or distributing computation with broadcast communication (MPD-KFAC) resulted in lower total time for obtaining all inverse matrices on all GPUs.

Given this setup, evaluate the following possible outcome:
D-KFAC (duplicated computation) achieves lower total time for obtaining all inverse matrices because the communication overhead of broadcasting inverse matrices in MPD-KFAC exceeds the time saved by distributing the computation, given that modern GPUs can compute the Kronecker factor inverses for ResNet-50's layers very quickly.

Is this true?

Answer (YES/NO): NO